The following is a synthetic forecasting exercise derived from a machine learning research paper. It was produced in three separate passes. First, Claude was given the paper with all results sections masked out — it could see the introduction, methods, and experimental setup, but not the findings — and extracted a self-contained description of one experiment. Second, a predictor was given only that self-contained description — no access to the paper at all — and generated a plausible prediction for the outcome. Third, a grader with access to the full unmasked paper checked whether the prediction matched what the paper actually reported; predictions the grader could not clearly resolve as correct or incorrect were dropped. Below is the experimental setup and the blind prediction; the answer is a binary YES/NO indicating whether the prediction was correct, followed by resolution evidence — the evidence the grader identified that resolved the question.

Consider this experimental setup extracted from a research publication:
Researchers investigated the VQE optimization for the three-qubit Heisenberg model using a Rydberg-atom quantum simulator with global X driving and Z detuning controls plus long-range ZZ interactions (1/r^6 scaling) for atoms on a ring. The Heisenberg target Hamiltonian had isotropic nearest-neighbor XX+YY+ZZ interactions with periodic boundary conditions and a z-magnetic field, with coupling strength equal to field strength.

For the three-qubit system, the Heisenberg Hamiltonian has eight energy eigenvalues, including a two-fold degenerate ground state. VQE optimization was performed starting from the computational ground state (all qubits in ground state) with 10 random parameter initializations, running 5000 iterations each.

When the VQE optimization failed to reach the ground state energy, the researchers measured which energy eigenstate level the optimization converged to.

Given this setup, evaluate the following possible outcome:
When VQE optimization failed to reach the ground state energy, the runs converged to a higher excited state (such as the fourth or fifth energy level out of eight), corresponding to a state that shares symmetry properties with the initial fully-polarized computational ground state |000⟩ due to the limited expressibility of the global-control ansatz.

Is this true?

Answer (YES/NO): NO